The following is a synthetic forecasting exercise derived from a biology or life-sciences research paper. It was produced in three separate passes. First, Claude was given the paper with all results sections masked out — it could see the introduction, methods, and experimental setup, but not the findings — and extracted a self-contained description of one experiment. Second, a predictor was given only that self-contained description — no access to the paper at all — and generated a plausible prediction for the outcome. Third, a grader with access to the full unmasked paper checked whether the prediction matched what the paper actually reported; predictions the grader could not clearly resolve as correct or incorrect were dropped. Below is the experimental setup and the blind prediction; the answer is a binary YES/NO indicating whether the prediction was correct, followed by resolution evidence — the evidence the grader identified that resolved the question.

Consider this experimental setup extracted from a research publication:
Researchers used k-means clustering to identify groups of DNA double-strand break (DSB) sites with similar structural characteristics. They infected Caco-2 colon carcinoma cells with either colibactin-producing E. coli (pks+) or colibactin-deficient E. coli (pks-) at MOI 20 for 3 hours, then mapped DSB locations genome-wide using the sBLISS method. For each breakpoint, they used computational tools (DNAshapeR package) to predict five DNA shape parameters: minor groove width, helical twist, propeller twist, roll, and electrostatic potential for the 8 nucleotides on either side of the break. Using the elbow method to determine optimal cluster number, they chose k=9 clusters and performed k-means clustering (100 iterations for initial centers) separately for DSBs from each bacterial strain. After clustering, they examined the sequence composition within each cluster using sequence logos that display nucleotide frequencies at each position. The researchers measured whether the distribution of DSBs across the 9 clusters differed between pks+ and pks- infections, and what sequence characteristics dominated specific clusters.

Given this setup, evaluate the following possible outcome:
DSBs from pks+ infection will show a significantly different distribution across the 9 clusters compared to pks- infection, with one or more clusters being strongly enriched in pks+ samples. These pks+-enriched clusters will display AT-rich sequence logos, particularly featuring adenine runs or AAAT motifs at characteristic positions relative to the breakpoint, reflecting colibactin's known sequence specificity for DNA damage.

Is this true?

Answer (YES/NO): YES